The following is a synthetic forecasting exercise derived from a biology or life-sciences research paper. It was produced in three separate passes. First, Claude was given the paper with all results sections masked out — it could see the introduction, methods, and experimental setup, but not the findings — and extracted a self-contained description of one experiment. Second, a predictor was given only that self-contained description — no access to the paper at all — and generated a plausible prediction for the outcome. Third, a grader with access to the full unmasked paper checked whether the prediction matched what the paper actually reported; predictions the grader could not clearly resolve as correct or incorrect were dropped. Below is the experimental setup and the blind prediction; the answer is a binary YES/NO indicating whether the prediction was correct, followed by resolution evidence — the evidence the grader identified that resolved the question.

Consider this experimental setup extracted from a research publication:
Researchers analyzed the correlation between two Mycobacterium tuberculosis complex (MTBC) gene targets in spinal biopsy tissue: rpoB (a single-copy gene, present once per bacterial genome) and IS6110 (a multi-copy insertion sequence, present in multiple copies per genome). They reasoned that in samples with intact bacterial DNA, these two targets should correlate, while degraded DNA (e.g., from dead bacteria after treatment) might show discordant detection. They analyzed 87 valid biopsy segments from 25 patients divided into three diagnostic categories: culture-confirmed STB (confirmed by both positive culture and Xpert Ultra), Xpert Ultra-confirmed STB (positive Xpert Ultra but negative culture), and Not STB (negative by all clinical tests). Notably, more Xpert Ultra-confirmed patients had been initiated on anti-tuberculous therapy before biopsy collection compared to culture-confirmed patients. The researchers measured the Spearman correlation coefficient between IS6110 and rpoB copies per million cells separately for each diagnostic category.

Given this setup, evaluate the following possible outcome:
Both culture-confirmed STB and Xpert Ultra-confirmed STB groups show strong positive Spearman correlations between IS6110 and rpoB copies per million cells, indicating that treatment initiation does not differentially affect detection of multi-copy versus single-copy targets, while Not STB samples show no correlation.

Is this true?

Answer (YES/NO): NO